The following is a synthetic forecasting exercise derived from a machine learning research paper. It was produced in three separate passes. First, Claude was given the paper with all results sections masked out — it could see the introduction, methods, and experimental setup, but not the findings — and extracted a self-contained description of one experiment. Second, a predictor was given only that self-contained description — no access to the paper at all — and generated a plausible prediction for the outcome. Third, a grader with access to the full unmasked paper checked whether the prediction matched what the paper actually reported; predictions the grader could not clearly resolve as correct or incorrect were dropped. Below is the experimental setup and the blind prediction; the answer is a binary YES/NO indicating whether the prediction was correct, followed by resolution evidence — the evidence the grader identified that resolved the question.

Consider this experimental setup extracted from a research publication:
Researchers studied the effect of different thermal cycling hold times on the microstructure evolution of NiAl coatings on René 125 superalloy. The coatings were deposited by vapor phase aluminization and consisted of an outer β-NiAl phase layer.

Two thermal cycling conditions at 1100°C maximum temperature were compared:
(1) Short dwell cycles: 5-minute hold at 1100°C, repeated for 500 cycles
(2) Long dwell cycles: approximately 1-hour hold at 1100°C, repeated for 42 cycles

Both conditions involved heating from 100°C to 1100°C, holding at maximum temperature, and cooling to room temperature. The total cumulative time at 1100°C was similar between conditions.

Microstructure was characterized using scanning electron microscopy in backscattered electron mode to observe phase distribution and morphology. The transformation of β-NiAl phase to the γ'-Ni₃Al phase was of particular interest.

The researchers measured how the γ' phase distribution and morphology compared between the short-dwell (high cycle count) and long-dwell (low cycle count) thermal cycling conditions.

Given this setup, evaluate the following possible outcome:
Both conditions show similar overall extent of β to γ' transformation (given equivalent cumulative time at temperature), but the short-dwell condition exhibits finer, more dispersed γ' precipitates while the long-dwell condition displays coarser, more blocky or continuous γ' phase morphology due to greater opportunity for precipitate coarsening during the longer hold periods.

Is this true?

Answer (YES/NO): NO